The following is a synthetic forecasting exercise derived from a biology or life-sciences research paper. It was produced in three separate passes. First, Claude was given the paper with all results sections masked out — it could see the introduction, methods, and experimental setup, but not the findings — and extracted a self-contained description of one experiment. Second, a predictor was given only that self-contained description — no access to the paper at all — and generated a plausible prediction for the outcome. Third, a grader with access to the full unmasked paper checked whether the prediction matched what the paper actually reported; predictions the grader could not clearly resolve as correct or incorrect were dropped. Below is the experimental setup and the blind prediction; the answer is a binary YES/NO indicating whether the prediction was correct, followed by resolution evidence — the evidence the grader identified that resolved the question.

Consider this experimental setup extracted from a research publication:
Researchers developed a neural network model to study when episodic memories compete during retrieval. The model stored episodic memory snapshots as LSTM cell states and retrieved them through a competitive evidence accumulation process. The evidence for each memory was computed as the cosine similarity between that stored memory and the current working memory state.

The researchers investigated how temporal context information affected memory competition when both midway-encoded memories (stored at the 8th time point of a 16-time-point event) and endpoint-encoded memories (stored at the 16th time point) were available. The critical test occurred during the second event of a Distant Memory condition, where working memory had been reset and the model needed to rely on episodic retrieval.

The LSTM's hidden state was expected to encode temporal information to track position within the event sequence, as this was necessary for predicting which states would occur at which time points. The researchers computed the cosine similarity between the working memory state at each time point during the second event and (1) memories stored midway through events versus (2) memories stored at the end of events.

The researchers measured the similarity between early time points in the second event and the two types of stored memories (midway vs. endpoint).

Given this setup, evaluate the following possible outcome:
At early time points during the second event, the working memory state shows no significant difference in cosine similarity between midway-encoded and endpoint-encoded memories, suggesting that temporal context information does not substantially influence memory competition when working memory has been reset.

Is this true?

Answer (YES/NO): NO